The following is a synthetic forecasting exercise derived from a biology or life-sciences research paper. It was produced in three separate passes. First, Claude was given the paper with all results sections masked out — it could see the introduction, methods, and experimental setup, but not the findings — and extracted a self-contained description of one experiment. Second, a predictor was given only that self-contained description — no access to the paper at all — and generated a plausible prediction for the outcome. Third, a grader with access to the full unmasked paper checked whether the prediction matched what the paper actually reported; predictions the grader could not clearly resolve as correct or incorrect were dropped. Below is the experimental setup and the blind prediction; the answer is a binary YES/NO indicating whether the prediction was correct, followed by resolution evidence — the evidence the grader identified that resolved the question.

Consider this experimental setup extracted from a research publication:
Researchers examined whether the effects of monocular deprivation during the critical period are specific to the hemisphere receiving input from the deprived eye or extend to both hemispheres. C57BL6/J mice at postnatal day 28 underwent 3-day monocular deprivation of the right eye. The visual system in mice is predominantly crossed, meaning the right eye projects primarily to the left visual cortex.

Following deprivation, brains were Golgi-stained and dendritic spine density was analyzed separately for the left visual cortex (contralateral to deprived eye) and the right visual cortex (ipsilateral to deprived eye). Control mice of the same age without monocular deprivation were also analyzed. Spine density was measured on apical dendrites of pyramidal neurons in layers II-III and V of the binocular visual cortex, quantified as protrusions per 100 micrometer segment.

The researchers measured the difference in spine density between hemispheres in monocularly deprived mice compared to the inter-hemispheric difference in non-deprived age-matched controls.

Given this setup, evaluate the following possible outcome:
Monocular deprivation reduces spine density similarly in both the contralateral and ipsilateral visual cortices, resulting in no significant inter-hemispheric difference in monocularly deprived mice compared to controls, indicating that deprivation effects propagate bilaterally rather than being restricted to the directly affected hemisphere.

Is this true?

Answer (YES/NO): NO